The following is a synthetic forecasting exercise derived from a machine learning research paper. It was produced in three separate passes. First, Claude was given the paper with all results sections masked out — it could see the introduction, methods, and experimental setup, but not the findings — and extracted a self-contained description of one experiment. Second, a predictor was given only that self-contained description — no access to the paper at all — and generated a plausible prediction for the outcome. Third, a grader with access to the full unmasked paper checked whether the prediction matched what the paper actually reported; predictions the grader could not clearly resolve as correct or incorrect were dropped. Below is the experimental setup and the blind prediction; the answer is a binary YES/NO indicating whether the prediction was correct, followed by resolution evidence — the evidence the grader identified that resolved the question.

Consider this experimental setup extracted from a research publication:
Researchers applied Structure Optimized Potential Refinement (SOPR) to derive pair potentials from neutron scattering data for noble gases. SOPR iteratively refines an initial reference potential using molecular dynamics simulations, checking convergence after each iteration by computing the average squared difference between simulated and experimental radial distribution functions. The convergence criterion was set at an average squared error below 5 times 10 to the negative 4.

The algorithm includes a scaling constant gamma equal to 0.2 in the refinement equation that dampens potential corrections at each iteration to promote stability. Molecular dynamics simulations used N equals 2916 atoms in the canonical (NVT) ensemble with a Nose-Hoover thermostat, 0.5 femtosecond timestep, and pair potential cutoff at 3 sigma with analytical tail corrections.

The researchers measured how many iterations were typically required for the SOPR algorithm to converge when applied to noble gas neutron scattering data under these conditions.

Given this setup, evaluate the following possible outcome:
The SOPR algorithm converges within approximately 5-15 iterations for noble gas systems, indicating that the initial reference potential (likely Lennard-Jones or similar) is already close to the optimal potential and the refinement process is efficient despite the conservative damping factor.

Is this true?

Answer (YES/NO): NO